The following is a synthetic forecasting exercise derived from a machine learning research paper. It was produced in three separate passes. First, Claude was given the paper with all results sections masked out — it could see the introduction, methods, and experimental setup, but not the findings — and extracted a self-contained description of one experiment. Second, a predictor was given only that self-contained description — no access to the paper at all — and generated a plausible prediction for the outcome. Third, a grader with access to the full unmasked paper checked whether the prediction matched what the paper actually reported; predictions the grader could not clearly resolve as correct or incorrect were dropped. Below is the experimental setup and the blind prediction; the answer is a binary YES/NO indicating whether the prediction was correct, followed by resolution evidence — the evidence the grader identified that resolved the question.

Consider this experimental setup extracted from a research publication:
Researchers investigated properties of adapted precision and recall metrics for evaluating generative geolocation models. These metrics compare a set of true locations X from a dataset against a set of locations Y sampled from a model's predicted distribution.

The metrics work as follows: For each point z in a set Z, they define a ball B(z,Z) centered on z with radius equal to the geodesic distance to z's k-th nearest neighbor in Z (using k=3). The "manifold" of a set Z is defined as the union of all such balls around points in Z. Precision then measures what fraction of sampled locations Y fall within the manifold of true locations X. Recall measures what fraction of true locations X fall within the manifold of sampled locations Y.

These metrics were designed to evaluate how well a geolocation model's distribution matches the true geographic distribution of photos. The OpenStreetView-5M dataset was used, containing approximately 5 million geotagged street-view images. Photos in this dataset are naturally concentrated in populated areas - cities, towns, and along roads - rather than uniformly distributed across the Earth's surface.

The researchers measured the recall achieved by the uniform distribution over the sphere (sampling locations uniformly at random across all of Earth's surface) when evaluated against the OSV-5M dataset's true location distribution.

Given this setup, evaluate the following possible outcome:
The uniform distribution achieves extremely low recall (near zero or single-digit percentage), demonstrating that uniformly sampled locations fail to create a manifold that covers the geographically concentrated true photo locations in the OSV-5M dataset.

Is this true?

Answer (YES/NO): NO